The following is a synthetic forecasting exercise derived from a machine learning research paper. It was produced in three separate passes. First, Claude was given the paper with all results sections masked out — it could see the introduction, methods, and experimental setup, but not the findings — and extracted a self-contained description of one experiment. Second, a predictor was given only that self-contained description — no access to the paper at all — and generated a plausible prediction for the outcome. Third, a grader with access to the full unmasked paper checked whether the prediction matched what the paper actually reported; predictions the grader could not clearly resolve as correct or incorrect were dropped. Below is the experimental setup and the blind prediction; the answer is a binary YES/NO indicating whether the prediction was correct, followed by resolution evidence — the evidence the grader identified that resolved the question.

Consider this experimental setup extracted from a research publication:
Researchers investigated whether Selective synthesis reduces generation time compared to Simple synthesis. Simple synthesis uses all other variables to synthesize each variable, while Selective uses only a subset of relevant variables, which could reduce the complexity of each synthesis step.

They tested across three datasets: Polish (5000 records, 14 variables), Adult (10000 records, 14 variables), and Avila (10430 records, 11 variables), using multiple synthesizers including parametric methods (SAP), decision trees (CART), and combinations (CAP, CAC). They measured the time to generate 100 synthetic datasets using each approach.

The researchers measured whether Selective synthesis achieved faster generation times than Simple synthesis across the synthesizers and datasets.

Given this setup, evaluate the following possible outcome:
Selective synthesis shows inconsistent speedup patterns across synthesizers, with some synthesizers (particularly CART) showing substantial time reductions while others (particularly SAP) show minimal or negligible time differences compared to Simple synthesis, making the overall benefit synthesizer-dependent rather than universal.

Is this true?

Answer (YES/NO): NO